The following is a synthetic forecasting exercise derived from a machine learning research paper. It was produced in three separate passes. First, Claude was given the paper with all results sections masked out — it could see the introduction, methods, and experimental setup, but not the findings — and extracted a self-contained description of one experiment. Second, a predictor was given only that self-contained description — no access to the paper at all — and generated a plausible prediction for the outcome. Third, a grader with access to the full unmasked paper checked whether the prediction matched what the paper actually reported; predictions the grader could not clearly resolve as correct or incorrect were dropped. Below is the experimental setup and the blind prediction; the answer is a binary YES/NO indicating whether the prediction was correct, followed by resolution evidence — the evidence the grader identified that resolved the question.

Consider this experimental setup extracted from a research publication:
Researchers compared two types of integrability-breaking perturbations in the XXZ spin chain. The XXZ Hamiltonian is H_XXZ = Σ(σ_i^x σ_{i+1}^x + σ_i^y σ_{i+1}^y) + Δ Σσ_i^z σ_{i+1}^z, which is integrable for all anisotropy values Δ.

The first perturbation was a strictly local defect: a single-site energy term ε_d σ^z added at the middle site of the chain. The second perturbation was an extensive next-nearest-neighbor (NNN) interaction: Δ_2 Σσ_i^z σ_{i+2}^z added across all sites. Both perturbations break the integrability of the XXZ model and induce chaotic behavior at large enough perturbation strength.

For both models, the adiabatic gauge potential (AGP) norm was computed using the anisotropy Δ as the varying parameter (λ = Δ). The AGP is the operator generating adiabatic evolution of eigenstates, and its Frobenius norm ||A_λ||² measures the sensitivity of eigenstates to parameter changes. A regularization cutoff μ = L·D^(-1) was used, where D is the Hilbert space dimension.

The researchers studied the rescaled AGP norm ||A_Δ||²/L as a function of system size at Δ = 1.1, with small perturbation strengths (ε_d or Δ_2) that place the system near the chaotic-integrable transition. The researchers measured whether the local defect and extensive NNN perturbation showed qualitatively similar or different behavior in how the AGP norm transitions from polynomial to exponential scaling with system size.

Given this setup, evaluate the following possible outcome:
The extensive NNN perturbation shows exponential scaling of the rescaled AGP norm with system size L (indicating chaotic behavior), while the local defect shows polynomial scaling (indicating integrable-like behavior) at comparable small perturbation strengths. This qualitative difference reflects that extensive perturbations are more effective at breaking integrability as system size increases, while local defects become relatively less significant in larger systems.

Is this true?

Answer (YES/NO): NO